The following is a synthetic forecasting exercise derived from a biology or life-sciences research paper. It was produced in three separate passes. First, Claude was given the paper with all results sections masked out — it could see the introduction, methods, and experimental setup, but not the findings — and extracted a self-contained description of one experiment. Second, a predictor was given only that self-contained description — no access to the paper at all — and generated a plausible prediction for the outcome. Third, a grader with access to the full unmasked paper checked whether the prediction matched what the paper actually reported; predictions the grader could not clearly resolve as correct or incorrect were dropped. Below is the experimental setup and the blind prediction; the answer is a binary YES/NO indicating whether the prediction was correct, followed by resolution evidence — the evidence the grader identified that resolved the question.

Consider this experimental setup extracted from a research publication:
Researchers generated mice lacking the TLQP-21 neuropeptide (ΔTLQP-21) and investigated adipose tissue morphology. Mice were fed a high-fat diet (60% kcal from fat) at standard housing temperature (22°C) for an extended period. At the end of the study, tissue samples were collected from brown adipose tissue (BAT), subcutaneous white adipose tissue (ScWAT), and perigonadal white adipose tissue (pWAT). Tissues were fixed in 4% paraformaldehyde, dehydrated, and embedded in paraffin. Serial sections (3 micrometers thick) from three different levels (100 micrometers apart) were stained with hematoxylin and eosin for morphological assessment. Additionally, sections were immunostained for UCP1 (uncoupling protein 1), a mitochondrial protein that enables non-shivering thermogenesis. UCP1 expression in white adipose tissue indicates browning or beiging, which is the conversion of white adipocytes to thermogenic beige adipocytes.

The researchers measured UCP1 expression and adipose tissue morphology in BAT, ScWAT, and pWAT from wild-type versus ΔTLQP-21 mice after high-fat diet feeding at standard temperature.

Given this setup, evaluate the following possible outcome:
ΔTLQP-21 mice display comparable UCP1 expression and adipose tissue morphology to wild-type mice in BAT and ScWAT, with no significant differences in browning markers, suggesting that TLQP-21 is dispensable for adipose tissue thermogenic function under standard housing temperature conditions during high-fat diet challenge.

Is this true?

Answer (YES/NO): NO